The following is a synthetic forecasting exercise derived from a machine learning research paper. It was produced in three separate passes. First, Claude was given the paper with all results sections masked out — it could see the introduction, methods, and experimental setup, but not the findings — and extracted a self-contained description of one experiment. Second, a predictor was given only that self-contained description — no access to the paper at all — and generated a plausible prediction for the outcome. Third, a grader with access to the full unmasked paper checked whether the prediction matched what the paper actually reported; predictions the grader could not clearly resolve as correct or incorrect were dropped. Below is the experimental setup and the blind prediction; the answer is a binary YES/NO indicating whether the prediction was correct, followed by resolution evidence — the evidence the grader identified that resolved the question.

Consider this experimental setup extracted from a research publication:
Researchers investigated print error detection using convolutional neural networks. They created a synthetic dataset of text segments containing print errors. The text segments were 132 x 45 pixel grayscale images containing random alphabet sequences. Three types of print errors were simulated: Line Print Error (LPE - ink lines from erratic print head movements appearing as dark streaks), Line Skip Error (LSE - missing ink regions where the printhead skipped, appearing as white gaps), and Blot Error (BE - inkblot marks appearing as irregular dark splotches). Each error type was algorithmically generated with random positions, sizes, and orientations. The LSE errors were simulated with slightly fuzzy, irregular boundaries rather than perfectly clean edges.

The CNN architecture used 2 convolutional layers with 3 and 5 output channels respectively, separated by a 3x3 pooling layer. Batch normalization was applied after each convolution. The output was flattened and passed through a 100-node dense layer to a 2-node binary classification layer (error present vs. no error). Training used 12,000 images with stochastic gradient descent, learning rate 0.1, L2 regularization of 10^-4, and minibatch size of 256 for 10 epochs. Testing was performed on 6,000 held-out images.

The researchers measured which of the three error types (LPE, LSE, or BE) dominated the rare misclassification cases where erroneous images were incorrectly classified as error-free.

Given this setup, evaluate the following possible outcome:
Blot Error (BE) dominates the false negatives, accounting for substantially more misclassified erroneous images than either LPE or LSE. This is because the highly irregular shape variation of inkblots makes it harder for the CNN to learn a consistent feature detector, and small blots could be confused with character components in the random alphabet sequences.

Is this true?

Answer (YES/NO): YES